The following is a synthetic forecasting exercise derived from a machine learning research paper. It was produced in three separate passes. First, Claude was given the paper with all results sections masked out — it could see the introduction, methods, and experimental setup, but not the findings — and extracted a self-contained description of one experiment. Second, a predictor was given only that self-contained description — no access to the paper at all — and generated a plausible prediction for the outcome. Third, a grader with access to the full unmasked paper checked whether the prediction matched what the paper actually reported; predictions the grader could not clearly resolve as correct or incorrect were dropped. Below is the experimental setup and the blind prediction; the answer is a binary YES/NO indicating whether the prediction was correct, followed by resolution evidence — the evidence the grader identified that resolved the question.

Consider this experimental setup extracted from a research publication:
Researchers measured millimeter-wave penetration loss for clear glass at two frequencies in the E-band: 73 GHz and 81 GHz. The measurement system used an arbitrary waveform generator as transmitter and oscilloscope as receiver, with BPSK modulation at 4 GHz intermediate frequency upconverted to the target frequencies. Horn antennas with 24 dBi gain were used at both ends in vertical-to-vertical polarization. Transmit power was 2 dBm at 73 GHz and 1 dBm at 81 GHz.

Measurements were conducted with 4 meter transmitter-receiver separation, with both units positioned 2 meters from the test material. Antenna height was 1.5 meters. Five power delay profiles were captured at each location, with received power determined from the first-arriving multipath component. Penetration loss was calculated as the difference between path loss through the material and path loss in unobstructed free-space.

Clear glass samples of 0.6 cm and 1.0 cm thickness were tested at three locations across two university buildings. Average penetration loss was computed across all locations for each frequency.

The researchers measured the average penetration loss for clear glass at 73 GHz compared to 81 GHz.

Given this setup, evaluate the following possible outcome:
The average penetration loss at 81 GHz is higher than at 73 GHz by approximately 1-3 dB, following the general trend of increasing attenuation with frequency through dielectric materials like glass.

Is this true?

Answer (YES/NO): NO